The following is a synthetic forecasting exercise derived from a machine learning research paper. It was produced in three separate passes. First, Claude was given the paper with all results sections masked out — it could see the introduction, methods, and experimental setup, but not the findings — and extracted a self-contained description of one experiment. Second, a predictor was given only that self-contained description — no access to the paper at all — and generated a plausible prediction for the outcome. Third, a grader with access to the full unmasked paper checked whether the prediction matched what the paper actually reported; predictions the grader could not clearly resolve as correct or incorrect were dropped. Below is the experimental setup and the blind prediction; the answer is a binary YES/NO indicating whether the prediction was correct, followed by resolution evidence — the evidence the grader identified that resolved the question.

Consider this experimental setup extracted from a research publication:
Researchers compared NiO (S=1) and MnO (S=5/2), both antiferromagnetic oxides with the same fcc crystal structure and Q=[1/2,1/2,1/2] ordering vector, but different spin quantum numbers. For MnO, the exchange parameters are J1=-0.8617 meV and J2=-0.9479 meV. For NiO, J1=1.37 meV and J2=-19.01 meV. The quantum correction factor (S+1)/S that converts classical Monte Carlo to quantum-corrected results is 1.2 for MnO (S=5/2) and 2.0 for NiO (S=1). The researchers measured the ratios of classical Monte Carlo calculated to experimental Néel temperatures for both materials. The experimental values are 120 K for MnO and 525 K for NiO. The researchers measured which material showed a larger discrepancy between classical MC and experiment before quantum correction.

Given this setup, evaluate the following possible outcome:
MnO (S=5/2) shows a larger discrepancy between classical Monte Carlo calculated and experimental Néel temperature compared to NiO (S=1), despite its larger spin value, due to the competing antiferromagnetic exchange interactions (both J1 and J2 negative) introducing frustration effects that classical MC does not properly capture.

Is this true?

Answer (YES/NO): NO